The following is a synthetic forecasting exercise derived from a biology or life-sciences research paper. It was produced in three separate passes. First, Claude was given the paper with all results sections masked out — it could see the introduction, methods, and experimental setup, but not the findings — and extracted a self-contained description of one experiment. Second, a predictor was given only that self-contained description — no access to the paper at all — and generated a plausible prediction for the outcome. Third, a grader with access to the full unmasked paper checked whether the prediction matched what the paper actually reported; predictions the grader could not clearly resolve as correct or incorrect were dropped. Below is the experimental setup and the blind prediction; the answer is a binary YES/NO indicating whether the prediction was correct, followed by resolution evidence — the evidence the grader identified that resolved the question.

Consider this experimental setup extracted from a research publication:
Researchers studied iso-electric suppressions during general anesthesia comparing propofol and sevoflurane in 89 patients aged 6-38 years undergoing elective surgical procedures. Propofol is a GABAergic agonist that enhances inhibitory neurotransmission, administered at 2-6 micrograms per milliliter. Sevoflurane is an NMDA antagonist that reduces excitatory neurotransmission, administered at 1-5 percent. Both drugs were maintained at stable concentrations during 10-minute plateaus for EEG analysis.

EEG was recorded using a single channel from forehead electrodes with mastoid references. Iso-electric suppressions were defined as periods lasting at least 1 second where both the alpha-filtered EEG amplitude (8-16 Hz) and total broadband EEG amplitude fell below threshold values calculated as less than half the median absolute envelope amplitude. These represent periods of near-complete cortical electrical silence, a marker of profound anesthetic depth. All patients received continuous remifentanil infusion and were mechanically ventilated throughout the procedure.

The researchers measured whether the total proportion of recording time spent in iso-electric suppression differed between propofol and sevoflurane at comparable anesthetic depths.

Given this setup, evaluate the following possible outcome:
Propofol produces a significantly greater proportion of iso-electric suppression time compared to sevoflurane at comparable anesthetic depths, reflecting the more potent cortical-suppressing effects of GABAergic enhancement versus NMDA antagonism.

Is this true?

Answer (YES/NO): YES